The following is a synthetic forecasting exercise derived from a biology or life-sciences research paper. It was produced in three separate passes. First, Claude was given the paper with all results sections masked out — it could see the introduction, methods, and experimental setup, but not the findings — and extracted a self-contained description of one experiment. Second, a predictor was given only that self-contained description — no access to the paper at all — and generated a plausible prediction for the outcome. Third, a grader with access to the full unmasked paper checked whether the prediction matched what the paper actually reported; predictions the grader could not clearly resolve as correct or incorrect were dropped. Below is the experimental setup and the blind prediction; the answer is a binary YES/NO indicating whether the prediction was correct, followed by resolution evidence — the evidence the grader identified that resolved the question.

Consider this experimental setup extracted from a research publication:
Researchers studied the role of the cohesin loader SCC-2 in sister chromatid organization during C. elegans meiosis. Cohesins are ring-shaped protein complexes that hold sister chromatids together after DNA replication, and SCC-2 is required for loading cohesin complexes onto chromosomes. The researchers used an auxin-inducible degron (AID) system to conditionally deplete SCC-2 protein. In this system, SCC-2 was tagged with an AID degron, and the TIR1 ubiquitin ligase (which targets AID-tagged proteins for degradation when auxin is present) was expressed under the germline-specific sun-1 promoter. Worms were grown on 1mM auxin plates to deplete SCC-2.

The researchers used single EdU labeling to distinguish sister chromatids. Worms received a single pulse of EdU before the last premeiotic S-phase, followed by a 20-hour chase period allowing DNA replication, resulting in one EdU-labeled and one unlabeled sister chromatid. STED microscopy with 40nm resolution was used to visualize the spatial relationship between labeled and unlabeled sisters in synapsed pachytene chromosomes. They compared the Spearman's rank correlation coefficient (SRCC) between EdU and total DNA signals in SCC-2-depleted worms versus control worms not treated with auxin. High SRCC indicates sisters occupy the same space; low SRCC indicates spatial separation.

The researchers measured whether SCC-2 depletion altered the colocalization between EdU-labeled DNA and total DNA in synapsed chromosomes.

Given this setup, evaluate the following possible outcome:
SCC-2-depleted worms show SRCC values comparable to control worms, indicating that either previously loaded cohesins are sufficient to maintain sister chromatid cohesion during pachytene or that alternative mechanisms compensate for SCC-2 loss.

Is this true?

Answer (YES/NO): NO